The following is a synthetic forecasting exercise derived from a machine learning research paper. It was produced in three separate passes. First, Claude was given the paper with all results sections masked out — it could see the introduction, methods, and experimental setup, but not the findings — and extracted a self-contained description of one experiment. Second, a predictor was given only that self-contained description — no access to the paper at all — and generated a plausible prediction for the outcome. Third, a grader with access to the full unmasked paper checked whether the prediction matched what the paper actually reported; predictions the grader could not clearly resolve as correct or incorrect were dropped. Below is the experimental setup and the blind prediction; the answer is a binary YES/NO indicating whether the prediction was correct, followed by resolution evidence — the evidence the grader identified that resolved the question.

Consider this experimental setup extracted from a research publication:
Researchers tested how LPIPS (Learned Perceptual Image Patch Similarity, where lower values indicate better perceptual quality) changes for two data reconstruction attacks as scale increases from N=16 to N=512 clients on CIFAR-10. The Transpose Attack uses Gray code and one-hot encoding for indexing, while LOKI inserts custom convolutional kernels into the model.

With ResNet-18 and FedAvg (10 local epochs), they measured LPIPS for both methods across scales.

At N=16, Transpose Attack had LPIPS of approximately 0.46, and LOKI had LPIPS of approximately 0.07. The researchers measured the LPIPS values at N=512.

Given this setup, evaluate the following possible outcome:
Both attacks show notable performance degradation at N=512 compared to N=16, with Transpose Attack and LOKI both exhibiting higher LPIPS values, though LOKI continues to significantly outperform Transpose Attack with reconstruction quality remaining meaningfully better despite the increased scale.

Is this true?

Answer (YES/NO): YES